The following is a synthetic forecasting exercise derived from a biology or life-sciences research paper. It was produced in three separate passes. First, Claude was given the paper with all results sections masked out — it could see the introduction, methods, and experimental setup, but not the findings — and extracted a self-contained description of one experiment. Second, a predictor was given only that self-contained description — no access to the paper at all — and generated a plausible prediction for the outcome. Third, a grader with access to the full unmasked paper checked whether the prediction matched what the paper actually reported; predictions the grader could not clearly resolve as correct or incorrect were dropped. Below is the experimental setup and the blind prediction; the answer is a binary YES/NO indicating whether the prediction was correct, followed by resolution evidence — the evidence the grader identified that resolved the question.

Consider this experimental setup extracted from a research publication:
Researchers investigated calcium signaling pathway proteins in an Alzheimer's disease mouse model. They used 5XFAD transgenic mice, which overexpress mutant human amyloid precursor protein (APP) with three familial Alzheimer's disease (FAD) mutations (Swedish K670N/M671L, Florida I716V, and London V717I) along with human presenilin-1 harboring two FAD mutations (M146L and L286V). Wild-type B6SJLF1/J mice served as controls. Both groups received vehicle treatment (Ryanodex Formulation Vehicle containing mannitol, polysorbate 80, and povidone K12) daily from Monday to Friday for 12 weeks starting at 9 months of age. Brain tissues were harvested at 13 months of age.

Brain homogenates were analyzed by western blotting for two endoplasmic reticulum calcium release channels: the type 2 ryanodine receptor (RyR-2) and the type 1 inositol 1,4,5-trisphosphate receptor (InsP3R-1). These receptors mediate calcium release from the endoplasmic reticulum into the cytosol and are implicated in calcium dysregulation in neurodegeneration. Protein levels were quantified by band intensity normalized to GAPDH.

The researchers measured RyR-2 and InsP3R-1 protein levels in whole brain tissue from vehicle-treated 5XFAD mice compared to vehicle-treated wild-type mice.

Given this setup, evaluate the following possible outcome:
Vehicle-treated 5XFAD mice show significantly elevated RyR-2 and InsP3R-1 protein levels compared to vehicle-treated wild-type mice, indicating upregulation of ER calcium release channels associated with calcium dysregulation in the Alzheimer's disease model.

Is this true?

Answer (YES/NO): YES